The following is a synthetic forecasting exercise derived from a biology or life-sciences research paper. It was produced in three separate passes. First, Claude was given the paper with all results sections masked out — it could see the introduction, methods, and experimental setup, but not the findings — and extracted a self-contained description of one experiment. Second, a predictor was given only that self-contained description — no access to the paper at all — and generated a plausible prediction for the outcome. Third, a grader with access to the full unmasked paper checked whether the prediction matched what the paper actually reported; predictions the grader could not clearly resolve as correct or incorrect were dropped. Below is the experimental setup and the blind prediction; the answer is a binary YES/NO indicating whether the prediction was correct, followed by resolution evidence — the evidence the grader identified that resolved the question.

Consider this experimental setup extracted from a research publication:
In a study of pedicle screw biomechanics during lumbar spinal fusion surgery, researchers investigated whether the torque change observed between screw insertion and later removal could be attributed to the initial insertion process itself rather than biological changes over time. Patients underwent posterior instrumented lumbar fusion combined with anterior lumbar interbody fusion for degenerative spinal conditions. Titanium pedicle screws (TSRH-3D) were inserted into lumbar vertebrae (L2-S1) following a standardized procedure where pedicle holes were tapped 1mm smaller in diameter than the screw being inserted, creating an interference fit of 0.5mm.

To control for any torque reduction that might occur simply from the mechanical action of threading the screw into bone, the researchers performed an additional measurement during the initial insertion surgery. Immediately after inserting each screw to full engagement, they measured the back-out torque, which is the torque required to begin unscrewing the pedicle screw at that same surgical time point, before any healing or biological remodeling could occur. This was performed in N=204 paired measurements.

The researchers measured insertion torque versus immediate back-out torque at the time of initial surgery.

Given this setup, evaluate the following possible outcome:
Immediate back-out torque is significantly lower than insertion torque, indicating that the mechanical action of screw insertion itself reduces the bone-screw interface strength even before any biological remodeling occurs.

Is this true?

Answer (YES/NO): NO